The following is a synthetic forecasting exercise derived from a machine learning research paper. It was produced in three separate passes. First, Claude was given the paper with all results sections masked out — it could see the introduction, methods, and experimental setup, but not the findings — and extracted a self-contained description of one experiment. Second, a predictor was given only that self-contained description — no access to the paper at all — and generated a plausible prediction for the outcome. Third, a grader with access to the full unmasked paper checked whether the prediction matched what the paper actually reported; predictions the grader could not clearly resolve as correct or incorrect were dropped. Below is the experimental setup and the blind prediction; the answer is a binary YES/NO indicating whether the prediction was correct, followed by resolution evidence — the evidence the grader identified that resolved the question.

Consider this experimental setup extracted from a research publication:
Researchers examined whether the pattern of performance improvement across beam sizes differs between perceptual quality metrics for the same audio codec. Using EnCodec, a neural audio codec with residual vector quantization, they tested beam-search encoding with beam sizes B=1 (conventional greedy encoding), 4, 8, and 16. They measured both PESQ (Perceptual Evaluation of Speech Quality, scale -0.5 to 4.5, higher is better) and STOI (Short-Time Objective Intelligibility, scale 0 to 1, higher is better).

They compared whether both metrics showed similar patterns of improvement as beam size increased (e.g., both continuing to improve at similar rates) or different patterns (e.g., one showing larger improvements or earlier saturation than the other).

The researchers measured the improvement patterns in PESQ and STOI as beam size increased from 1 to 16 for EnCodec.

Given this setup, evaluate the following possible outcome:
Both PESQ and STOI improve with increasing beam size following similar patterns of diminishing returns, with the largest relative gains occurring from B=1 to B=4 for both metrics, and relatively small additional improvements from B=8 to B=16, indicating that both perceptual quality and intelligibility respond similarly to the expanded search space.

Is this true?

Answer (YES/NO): NO